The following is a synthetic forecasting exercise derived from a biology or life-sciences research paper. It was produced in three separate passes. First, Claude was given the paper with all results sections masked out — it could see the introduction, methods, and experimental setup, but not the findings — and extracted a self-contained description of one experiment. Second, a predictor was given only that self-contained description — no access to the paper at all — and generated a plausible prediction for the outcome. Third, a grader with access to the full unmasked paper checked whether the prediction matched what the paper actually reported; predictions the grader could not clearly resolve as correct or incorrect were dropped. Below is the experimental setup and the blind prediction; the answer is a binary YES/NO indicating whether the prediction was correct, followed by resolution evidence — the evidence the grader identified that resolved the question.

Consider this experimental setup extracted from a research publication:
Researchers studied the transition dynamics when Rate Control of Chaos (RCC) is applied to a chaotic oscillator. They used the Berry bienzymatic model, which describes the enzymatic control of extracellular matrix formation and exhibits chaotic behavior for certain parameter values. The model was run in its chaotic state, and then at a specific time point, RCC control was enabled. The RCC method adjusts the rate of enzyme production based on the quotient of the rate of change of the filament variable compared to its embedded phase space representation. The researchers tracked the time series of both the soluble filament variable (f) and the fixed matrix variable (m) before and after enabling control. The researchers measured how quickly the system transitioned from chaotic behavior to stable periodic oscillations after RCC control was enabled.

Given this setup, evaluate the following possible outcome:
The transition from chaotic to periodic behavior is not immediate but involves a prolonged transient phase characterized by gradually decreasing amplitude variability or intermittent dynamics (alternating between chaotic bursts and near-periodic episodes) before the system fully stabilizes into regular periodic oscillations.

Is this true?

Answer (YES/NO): NO